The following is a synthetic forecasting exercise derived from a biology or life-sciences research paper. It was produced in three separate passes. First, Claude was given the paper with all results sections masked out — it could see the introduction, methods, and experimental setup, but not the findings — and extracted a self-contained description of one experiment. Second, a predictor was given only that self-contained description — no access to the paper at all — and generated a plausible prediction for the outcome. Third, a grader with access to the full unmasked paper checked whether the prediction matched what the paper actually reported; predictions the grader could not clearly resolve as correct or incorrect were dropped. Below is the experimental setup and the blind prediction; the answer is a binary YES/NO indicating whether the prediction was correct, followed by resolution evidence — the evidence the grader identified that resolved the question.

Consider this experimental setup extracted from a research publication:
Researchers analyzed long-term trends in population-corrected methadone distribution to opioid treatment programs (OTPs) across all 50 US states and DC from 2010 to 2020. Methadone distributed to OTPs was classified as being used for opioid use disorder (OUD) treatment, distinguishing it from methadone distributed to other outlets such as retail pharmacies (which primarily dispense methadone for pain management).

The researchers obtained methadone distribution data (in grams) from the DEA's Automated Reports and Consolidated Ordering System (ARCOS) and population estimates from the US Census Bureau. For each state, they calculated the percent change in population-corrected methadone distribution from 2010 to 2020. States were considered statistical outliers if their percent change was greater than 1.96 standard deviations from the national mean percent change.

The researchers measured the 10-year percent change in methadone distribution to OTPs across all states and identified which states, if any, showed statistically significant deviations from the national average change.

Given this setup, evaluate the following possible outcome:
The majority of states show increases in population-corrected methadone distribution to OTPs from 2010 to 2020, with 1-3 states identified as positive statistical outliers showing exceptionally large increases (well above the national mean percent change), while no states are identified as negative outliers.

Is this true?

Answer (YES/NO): YES